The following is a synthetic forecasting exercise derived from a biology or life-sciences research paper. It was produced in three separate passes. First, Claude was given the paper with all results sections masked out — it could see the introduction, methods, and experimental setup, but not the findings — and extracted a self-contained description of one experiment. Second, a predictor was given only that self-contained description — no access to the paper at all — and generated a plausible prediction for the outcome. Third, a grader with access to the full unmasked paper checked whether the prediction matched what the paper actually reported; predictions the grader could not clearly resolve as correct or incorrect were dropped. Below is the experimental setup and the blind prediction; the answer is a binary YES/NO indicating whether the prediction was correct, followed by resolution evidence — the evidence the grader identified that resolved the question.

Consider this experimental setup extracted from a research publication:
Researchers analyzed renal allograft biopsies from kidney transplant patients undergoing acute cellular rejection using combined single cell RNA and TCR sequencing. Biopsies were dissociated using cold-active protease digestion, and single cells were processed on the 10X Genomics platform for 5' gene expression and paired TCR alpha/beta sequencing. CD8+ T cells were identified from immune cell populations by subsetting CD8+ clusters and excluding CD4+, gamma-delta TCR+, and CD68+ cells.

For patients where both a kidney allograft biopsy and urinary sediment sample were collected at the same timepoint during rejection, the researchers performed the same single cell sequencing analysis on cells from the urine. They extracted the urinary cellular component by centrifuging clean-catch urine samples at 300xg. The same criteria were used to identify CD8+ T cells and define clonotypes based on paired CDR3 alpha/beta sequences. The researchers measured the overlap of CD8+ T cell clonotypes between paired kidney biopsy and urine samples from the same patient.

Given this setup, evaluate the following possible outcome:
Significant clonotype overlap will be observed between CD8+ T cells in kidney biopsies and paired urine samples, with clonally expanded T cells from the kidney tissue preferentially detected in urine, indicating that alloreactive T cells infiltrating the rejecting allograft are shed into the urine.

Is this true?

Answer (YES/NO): YES